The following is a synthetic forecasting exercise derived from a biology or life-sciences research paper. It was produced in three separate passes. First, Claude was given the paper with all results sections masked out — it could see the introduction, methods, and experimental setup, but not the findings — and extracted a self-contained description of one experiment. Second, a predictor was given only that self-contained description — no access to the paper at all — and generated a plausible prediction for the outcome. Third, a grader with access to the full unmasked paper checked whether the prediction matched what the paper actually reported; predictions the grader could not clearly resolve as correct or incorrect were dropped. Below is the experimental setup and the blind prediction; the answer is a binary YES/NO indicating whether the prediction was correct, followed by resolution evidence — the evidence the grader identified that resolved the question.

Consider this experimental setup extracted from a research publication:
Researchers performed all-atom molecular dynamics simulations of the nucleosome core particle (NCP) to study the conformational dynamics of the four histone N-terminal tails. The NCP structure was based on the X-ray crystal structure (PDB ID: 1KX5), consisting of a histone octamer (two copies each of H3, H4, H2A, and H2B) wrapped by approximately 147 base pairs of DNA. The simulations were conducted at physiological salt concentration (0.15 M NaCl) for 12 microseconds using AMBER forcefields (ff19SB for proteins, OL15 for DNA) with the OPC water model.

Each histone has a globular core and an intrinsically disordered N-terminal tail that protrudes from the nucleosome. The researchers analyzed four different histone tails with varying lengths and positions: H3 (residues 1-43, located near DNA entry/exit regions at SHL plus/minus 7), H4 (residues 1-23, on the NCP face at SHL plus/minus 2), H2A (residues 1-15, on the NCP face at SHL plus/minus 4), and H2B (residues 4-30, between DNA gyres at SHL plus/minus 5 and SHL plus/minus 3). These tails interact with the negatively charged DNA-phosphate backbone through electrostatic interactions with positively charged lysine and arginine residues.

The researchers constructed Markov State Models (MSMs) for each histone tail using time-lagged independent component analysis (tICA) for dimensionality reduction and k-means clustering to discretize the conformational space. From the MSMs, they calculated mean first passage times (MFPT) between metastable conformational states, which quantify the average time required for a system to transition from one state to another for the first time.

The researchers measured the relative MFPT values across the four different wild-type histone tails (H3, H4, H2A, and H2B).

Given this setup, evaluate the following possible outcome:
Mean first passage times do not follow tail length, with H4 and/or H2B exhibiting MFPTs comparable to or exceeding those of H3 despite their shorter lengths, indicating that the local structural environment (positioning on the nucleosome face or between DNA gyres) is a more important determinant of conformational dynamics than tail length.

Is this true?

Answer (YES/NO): NO